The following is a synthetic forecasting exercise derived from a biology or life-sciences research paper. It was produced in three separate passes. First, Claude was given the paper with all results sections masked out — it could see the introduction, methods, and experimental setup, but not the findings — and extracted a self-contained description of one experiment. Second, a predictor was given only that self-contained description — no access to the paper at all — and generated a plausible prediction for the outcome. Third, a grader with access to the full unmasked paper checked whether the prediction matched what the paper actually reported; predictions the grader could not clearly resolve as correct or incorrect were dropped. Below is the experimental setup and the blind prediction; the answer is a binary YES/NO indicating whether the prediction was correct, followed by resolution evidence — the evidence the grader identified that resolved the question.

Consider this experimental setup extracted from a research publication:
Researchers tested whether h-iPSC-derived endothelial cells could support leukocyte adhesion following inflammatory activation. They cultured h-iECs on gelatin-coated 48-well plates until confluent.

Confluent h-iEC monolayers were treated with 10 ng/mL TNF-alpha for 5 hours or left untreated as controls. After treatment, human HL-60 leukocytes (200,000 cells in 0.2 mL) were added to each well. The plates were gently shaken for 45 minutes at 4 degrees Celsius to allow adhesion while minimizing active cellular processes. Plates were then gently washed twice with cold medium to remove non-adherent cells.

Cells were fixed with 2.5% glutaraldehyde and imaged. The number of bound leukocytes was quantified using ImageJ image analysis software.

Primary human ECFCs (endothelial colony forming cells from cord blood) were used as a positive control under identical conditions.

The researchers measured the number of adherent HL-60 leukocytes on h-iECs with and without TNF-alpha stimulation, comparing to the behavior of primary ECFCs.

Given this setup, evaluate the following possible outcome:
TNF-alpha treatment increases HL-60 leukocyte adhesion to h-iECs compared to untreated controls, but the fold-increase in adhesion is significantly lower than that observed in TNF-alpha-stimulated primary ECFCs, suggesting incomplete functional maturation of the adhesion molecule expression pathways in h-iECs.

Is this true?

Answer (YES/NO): NO